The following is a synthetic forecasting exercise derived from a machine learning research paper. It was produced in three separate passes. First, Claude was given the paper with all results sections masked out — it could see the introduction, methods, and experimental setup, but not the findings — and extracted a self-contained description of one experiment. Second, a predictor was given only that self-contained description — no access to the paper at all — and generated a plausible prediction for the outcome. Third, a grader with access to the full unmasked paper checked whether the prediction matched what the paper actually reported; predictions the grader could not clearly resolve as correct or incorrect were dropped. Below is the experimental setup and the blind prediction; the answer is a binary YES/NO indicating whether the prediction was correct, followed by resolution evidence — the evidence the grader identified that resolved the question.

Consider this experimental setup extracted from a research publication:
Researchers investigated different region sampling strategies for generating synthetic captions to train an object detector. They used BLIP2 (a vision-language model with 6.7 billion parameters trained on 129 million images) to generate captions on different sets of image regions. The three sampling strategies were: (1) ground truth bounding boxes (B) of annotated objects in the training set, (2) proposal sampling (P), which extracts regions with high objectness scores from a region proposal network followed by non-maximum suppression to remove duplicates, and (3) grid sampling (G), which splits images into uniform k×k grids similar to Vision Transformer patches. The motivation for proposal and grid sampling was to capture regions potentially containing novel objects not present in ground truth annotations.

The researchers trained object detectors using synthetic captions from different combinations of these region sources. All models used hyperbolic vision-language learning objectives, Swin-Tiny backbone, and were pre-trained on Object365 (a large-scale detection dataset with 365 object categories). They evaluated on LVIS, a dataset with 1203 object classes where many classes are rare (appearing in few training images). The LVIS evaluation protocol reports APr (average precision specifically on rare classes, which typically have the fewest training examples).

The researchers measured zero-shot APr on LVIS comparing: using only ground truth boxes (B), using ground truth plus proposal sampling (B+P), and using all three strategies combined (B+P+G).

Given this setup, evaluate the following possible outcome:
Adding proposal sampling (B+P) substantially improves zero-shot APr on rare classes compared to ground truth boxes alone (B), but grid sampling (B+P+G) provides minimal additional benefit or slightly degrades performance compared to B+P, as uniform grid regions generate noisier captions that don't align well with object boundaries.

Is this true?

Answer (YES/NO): NO